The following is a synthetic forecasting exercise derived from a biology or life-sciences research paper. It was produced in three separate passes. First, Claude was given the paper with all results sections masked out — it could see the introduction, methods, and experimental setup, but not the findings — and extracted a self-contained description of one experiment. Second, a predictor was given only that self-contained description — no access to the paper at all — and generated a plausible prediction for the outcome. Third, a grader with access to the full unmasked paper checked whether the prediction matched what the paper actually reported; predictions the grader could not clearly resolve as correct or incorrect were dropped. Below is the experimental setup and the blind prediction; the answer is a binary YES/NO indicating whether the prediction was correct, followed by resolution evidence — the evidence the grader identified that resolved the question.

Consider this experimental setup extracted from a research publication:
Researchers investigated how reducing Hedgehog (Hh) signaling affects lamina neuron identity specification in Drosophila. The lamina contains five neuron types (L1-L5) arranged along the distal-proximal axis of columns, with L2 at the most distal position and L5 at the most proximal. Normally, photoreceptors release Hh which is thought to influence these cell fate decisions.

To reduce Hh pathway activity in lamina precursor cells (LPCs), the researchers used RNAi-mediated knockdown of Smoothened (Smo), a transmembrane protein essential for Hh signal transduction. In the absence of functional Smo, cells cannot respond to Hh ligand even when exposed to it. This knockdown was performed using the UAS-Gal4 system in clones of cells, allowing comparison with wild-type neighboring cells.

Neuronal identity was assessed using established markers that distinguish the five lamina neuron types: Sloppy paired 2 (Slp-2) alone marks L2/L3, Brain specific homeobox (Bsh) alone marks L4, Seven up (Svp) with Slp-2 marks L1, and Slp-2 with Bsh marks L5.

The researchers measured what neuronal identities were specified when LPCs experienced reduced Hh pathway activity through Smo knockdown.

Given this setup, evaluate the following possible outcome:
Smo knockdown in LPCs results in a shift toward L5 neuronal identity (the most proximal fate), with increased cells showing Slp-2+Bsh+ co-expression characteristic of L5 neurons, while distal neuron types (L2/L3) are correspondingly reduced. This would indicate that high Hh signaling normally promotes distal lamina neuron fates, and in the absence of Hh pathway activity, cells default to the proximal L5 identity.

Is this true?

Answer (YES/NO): NO